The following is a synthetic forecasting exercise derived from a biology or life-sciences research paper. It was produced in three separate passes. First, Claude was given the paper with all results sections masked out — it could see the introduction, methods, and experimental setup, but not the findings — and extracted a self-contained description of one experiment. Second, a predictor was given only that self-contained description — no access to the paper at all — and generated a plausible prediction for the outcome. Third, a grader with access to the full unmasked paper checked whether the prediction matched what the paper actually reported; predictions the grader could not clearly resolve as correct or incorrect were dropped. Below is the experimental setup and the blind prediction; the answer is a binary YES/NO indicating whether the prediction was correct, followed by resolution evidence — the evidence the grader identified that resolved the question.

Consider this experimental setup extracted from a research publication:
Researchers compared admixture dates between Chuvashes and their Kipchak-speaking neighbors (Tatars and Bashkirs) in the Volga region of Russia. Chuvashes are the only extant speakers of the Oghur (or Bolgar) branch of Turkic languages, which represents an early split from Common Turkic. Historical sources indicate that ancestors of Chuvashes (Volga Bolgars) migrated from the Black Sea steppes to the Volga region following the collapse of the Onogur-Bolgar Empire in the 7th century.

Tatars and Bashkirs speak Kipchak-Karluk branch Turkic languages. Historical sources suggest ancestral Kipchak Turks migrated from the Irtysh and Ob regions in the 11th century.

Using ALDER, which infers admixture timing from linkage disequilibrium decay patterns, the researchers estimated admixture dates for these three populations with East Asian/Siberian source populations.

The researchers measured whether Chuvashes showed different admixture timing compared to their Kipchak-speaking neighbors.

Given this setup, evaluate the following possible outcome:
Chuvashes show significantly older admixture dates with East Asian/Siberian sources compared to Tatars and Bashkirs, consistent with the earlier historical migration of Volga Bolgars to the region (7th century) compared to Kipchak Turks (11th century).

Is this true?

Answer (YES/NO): YES